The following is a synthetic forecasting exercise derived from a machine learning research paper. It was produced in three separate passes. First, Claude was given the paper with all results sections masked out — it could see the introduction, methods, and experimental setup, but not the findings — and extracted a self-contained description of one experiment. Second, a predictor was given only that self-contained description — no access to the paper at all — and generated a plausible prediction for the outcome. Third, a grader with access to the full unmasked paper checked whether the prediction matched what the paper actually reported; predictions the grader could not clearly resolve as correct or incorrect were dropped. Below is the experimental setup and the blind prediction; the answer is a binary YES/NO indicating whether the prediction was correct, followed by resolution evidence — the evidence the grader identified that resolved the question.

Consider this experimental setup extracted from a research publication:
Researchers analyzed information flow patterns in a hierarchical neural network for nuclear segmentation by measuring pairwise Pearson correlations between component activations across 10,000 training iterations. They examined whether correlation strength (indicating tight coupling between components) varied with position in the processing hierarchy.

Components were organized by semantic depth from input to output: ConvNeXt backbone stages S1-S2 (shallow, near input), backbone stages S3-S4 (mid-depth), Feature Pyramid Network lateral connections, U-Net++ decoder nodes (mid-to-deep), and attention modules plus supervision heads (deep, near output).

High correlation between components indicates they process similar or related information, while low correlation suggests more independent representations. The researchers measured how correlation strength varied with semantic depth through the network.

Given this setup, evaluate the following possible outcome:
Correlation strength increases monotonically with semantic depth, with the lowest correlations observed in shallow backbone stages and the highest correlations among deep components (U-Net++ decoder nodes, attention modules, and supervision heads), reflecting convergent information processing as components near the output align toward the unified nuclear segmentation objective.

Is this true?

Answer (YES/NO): NO